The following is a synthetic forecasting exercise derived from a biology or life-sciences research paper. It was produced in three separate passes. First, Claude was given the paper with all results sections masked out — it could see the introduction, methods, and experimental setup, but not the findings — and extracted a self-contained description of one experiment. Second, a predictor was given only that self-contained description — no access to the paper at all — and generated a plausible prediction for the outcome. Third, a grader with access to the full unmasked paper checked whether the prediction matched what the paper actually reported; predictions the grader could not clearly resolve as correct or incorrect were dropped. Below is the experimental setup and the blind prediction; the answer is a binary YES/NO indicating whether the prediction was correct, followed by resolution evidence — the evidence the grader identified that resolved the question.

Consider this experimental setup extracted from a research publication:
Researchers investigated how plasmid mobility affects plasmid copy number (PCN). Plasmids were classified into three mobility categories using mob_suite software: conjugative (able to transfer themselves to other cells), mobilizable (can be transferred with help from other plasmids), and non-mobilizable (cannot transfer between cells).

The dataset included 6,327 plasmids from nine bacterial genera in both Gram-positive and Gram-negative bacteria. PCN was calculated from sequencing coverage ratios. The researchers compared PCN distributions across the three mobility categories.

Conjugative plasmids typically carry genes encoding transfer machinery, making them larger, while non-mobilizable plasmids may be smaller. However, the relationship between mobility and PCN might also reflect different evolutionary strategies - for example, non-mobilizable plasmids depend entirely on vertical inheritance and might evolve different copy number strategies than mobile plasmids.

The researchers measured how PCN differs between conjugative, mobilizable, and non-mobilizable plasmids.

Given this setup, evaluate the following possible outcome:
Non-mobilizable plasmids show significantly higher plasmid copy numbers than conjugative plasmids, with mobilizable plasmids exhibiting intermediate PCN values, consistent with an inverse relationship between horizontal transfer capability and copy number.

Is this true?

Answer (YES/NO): NO